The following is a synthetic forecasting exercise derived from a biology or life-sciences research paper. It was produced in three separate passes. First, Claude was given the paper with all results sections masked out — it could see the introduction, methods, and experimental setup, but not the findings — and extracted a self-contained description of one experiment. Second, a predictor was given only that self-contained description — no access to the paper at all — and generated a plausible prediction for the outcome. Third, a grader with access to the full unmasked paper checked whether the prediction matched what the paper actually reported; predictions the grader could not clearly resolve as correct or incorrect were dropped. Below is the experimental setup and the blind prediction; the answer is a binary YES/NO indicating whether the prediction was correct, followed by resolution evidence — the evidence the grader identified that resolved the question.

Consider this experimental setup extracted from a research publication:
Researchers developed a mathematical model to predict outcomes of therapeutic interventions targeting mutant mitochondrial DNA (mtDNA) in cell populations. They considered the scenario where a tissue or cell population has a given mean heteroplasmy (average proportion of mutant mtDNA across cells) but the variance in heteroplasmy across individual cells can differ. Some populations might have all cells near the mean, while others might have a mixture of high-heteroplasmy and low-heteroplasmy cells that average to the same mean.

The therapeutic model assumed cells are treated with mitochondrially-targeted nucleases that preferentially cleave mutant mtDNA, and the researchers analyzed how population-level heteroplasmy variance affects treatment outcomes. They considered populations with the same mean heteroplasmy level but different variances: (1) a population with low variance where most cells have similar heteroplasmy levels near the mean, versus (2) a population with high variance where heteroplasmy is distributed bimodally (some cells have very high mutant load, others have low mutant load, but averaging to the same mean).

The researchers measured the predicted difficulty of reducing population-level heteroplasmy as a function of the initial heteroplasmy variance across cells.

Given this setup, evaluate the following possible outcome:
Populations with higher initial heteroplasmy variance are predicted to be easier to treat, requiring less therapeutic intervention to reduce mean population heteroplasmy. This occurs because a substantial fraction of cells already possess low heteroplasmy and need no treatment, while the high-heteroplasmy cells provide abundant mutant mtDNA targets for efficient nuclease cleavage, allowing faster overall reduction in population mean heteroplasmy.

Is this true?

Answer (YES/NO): NO